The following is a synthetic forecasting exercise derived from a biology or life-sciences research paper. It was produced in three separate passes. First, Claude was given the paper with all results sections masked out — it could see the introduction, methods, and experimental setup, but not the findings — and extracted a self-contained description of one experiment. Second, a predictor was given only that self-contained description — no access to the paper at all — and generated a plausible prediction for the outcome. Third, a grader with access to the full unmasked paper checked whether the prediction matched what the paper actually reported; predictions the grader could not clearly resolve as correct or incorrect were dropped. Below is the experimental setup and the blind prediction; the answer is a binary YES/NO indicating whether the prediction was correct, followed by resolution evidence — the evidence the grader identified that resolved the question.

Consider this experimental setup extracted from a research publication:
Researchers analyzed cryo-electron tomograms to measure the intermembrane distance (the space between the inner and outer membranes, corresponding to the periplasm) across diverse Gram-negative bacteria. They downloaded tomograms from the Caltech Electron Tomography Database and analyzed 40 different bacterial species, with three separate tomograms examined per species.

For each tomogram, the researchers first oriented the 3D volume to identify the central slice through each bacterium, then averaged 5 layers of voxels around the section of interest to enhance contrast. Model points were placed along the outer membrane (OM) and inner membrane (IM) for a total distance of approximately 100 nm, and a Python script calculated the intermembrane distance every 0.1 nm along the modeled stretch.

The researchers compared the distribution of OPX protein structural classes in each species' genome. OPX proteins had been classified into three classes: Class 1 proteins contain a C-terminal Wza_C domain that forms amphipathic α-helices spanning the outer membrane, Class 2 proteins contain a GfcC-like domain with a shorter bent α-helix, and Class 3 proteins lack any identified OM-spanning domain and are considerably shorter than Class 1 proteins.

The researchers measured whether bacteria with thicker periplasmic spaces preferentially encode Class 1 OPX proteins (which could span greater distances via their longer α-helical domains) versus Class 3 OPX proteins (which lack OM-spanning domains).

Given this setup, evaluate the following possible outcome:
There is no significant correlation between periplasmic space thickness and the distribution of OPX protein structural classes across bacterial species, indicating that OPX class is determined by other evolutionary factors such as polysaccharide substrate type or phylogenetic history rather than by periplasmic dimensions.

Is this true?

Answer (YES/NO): YES